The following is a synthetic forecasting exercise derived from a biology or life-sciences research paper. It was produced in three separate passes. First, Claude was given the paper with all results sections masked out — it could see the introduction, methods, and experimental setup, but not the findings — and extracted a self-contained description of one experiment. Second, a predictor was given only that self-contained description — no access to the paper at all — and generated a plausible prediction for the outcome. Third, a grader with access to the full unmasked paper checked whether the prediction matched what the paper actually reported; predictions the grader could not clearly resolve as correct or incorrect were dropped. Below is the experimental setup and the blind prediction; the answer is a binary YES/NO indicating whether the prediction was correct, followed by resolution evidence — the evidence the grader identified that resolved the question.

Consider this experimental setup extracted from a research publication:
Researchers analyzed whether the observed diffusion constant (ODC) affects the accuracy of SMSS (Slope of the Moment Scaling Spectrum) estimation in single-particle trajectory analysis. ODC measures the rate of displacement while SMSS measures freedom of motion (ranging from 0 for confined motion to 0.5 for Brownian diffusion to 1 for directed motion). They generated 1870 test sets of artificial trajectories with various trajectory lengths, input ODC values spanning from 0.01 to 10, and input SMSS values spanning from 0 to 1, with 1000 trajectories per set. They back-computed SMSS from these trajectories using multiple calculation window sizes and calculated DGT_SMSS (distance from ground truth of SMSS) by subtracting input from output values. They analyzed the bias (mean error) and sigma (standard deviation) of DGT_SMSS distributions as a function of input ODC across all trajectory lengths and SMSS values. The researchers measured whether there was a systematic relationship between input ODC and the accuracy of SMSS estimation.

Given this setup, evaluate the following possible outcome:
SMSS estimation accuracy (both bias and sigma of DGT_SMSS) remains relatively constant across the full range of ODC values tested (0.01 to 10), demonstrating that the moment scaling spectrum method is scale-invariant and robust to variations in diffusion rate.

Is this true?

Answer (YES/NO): YES